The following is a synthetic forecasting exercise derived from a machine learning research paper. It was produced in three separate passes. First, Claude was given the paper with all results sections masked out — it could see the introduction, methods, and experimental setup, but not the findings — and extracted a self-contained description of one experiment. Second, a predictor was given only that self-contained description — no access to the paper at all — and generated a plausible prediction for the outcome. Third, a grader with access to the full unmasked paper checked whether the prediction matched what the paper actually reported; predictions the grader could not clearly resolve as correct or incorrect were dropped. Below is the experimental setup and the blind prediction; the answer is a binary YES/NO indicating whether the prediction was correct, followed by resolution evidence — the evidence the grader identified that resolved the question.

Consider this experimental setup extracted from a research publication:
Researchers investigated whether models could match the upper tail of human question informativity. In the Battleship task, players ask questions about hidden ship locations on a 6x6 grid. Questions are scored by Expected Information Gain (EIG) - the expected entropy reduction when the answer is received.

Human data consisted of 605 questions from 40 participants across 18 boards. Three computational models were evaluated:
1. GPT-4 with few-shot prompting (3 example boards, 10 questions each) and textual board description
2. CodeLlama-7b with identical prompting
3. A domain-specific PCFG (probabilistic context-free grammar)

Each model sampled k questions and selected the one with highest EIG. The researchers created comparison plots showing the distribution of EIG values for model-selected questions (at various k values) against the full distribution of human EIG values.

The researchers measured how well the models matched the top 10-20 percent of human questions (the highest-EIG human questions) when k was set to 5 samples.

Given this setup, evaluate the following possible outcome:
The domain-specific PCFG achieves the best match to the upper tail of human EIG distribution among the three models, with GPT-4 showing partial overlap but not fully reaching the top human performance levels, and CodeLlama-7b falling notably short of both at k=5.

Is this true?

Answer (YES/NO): NO